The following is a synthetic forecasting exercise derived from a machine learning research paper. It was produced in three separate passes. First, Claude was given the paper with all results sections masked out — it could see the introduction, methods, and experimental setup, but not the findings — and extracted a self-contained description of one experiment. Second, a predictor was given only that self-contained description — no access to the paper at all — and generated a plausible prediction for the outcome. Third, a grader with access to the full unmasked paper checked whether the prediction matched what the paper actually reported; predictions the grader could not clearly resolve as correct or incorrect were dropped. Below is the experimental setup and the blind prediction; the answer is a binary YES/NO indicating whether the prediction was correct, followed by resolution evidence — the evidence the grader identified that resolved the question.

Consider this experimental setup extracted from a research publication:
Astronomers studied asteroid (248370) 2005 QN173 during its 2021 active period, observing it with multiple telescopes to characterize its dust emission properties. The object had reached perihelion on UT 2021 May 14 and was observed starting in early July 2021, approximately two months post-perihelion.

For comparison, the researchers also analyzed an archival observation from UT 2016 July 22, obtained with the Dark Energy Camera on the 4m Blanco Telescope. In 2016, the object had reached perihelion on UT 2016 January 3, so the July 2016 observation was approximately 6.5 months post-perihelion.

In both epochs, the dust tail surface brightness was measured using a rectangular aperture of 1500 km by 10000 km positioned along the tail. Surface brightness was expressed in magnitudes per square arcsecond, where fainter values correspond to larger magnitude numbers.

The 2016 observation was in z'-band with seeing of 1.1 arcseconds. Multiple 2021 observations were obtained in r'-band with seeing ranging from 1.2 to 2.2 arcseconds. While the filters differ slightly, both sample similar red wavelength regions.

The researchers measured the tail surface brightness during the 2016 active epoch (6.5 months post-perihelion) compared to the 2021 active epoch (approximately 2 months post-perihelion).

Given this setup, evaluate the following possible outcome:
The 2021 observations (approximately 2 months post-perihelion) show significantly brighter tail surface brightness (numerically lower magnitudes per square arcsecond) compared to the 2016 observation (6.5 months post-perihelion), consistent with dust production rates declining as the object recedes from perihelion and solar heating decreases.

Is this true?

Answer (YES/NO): YES